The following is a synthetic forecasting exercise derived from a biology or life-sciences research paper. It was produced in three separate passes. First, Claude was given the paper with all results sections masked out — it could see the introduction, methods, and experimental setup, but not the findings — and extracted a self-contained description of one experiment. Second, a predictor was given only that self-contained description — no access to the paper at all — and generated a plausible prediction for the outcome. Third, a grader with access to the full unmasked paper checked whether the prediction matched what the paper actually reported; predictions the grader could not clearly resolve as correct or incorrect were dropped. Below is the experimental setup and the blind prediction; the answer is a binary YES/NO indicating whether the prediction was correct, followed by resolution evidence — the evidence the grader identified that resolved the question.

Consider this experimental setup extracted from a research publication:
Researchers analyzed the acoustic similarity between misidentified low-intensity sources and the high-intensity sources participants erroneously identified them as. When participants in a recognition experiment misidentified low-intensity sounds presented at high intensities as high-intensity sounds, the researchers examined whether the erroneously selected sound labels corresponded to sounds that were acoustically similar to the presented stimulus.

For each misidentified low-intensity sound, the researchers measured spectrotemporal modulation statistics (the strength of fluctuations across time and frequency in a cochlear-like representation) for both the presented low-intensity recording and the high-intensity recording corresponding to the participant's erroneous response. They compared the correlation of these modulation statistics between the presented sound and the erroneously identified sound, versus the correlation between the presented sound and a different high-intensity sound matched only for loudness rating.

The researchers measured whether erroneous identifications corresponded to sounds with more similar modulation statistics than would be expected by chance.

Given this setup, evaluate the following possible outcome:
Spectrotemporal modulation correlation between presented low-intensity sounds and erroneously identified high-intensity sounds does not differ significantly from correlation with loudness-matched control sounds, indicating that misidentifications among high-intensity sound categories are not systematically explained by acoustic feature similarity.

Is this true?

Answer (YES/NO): NO